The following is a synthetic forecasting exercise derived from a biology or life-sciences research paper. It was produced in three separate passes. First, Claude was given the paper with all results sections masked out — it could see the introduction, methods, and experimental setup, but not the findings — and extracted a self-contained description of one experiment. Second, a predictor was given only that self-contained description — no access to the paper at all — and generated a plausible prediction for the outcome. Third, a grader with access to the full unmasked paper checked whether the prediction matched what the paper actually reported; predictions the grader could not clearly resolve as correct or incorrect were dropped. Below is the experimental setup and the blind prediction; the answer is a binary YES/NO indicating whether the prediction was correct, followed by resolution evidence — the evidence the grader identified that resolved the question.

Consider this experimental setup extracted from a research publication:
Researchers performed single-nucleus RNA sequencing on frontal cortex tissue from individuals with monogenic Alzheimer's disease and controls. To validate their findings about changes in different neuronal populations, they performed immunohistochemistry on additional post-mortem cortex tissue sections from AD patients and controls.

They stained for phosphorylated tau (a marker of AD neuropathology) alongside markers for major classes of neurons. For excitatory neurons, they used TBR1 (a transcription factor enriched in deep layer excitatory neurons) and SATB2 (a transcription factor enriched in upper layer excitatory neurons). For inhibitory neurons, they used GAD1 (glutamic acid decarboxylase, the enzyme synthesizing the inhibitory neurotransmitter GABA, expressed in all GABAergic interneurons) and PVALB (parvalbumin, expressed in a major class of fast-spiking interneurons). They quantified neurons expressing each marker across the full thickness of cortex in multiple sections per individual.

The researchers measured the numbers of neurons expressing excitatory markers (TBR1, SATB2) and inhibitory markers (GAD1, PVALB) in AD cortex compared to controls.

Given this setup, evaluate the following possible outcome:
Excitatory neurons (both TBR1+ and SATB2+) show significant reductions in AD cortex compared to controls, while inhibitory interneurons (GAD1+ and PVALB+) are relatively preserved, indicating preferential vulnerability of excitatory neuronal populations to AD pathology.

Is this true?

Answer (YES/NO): NO